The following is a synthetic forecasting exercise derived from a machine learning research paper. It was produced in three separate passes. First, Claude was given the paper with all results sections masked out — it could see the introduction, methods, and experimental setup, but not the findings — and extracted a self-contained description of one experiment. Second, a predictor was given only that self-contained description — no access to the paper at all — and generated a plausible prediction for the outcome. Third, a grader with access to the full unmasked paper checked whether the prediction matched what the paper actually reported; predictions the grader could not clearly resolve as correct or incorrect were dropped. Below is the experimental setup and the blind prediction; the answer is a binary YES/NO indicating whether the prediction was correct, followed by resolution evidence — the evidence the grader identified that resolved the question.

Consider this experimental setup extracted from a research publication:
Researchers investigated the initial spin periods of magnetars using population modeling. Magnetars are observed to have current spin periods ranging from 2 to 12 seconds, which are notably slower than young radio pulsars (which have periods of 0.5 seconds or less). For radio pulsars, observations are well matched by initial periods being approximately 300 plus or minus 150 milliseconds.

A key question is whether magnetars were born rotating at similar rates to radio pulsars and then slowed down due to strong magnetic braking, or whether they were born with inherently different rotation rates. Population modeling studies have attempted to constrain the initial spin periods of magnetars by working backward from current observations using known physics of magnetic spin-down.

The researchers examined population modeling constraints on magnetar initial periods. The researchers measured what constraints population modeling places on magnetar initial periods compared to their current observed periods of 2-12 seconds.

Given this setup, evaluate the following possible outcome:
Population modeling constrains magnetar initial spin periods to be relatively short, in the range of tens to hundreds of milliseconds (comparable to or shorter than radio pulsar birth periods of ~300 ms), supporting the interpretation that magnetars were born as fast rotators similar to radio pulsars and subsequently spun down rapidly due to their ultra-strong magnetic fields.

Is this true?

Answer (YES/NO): NO